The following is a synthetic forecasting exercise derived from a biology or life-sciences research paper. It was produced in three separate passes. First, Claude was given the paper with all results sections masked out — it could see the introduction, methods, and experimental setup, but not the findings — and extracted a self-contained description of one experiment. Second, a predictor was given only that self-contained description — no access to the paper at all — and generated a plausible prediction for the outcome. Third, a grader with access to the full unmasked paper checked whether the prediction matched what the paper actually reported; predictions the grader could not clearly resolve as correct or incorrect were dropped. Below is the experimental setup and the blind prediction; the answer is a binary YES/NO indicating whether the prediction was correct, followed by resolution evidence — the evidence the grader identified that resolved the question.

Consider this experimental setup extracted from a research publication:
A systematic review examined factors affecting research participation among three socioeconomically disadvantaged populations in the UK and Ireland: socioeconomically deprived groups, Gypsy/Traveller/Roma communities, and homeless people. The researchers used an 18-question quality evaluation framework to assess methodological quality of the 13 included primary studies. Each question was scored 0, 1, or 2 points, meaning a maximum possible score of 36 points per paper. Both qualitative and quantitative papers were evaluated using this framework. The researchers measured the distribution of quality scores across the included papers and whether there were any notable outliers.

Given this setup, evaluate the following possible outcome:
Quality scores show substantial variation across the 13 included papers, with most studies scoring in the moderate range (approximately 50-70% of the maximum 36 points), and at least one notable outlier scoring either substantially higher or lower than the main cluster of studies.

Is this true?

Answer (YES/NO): NO